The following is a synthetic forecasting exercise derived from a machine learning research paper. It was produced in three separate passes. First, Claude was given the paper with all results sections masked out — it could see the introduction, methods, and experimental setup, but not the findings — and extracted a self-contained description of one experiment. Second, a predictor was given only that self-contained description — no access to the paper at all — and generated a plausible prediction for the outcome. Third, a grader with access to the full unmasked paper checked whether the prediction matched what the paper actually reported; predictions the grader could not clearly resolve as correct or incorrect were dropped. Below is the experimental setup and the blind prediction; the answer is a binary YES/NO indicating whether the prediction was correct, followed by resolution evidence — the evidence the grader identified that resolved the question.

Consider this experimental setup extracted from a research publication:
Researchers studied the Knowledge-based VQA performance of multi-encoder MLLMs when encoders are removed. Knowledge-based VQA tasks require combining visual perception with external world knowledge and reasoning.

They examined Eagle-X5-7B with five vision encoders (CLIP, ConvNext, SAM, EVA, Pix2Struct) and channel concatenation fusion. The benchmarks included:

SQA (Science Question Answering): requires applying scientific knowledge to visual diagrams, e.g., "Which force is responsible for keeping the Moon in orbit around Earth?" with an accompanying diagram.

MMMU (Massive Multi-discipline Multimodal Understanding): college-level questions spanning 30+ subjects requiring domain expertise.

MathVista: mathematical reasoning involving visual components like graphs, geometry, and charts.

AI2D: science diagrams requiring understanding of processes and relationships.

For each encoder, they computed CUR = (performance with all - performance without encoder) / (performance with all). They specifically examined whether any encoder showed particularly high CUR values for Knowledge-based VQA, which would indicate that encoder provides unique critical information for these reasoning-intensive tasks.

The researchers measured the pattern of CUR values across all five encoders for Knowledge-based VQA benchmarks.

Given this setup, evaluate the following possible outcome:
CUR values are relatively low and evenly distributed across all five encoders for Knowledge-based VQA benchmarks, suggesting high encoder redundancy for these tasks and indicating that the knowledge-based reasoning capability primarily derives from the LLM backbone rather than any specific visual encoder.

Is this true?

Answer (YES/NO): YES